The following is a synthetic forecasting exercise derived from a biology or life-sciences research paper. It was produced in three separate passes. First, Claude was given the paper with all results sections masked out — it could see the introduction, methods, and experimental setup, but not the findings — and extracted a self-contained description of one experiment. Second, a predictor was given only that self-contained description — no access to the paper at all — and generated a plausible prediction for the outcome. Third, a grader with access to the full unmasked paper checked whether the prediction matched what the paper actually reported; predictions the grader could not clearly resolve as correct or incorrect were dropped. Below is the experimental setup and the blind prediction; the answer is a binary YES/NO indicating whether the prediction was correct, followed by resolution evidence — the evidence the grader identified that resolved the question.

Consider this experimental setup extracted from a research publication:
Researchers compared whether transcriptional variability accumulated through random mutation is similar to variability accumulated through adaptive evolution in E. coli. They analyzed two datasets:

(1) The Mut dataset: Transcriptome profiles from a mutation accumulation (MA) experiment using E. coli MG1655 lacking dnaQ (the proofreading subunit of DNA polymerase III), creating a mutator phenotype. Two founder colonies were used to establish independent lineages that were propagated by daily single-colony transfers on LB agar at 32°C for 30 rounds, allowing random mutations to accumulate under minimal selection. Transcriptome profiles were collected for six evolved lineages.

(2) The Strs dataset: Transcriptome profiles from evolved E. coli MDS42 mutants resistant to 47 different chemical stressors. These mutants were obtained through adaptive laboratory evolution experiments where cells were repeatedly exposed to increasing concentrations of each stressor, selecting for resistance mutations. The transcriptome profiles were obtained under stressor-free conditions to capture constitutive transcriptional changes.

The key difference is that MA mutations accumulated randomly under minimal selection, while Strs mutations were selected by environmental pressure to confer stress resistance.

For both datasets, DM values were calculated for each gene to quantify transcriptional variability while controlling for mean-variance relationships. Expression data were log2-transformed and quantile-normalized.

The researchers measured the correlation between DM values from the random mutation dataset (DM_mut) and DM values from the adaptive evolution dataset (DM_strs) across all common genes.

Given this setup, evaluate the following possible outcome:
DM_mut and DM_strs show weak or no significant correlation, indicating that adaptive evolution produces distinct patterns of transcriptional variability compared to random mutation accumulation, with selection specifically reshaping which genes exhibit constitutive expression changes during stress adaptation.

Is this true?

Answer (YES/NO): NO